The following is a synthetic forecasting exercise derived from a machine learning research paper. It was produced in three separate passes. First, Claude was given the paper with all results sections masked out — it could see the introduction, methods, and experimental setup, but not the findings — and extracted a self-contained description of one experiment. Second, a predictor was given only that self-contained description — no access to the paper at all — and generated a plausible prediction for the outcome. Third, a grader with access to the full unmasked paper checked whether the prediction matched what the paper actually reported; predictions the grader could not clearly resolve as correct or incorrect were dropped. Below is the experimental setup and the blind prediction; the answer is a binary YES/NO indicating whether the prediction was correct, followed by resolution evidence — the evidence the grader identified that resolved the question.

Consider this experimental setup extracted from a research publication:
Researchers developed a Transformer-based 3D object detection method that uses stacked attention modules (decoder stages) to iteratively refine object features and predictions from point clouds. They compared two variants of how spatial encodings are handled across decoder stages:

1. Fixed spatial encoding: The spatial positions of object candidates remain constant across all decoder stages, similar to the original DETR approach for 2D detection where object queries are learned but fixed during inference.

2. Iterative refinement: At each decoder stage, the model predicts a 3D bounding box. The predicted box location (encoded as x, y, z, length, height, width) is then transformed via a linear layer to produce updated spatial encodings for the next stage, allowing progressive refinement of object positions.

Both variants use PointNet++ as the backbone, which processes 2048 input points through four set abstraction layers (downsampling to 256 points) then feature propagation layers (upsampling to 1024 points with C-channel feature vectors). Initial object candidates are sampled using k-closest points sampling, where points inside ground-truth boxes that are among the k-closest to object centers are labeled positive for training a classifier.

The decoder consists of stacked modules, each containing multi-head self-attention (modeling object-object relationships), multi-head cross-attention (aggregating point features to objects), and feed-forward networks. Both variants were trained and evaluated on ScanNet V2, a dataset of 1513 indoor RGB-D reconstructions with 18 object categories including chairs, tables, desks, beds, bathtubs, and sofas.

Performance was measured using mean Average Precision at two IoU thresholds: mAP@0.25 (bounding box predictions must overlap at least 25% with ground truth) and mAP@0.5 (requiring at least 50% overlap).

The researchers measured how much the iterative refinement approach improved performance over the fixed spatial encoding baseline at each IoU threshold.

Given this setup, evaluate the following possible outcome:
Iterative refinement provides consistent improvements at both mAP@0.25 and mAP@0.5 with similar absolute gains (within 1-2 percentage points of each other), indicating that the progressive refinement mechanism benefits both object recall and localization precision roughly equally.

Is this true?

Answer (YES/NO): NO